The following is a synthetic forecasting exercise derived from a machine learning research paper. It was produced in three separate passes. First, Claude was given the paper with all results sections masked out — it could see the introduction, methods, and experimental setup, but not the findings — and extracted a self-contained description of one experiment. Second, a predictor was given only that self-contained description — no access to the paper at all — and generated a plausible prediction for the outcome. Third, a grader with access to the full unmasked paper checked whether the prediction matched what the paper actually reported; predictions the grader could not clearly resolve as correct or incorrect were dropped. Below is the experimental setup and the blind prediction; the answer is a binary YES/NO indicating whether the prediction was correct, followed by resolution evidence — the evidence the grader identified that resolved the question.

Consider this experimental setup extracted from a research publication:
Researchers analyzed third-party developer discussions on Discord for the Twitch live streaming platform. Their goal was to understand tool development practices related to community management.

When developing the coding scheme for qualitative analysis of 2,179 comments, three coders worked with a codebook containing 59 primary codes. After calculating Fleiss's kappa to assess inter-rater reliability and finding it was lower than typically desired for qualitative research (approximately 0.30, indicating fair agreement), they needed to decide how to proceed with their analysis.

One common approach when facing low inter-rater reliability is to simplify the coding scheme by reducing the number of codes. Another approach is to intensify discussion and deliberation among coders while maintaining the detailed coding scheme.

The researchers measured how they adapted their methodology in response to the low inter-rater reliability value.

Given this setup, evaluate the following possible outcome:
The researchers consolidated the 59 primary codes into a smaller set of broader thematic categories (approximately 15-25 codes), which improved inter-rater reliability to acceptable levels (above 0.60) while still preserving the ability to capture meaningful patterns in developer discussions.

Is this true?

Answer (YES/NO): NO